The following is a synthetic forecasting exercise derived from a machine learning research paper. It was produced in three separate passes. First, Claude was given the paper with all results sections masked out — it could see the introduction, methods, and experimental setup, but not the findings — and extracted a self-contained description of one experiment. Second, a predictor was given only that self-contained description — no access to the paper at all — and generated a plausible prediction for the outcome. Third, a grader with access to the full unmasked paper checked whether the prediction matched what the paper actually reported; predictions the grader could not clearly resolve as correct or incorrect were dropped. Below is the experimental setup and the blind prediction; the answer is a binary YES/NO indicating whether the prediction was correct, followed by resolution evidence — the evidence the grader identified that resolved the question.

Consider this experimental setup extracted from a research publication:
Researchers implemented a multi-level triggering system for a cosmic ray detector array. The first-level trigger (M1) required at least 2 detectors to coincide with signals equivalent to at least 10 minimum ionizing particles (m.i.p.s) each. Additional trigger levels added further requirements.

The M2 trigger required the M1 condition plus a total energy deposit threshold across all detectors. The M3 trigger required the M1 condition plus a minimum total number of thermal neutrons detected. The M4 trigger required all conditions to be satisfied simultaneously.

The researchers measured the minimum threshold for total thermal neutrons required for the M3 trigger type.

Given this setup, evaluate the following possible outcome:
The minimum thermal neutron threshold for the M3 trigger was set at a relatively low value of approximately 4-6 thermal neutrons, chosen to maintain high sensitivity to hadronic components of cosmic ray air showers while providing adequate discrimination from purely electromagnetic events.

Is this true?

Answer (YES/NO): NO